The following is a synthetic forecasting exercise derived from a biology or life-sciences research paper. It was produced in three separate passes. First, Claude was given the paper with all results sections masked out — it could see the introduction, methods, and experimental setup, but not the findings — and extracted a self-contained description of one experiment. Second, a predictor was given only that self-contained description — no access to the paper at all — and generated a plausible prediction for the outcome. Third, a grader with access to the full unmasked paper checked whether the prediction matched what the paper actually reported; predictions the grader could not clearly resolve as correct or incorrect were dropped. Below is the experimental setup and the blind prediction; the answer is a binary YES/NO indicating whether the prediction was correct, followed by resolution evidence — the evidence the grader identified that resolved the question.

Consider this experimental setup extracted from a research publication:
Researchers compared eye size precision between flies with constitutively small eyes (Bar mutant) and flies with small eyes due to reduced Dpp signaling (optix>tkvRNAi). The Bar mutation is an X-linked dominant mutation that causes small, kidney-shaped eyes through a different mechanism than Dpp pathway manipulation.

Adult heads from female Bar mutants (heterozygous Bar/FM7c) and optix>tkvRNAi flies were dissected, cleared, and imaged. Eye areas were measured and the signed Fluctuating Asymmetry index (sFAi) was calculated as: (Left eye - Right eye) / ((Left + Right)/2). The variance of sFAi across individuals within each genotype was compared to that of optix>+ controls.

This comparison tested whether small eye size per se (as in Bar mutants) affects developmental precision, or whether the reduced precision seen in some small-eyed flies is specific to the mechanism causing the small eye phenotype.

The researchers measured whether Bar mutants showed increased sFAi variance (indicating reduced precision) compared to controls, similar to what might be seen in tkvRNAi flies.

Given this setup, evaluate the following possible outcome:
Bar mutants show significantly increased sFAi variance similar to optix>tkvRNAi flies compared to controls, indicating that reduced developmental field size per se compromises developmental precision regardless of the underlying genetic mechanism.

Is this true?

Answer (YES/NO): NO